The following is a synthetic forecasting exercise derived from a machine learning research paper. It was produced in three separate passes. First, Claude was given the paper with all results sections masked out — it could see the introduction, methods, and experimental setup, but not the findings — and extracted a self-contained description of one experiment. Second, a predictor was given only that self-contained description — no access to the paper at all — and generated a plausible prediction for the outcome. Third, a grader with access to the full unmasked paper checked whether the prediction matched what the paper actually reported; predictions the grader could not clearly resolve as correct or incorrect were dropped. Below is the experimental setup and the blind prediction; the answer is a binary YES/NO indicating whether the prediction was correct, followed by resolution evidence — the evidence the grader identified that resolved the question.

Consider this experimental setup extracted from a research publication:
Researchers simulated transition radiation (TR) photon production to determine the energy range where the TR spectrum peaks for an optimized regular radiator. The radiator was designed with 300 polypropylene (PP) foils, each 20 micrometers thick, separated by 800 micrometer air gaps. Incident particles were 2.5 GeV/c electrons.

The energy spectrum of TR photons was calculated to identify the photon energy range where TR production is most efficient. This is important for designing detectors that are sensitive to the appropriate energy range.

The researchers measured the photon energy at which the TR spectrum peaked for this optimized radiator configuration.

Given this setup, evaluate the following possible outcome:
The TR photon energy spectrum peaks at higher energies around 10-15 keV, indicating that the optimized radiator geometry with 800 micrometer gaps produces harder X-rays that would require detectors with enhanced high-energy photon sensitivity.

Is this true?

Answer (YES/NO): NO